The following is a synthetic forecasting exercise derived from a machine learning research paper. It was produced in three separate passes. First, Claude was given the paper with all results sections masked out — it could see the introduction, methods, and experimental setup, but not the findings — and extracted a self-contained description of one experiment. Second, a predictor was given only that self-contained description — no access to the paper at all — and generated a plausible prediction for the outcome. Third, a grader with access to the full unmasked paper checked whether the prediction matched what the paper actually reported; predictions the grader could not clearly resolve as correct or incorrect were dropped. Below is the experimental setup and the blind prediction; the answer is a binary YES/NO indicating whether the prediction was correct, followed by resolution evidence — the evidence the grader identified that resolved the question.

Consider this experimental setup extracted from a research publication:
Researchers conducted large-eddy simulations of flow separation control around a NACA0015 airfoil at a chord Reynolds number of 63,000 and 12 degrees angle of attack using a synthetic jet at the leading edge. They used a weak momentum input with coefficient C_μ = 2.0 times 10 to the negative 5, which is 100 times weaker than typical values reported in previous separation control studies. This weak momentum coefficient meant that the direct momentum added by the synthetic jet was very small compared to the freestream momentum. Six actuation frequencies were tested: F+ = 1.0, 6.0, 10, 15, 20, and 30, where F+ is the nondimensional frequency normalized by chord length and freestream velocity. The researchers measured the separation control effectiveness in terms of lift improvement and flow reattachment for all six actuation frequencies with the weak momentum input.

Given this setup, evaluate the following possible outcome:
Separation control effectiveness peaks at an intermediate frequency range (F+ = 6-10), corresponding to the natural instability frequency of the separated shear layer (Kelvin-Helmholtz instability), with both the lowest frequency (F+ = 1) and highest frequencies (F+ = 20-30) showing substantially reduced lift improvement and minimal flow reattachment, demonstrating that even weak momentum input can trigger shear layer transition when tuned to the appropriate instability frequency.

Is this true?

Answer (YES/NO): NO